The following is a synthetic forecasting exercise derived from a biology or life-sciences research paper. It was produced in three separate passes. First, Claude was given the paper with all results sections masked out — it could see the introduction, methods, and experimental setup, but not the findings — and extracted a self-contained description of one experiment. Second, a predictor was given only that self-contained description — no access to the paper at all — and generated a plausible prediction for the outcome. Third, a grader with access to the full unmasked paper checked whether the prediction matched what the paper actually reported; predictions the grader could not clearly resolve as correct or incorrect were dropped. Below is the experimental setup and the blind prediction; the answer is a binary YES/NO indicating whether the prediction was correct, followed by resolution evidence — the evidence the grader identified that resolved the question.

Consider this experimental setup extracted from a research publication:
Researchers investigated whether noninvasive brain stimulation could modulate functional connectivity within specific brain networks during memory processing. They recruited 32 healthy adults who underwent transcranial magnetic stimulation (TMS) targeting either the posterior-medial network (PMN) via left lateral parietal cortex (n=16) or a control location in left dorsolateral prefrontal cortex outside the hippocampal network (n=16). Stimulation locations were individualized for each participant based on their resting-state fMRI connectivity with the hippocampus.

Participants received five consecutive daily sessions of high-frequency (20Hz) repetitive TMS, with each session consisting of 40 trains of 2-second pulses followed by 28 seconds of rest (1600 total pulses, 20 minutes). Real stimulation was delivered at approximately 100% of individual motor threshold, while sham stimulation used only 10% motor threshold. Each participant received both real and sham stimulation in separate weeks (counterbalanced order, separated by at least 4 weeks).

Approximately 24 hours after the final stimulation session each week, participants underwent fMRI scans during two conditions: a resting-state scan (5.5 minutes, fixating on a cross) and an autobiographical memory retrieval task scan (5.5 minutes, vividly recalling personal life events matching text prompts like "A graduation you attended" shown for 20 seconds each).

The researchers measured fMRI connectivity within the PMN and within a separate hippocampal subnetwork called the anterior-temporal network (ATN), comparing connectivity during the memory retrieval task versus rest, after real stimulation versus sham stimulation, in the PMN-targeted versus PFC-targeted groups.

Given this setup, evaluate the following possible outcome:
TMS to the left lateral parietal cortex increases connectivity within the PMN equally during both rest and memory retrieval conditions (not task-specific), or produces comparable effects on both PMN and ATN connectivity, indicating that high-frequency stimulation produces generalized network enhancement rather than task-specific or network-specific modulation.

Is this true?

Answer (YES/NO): NO